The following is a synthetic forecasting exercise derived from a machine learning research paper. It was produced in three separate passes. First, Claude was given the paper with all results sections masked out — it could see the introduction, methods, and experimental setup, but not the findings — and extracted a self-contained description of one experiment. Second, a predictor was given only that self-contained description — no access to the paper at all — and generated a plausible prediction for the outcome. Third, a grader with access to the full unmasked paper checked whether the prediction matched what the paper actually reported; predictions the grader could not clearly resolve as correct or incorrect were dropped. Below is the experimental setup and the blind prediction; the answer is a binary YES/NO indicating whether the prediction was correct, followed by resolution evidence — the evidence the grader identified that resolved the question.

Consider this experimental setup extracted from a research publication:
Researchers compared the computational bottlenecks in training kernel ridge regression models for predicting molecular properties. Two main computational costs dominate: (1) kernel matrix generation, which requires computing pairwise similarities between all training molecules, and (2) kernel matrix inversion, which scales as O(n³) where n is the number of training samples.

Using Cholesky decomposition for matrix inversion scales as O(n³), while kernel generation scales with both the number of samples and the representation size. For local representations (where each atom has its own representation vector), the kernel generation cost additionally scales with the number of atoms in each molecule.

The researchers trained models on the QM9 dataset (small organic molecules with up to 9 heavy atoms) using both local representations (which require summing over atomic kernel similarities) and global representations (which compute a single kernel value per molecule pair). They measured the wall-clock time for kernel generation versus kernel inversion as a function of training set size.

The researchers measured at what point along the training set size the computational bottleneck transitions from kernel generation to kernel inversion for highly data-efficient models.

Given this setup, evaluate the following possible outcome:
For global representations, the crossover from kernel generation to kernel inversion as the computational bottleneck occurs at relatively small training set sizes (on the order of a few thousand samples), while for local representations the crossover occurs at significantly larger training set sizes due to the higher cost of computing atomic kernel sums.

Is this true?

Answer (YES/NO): NO